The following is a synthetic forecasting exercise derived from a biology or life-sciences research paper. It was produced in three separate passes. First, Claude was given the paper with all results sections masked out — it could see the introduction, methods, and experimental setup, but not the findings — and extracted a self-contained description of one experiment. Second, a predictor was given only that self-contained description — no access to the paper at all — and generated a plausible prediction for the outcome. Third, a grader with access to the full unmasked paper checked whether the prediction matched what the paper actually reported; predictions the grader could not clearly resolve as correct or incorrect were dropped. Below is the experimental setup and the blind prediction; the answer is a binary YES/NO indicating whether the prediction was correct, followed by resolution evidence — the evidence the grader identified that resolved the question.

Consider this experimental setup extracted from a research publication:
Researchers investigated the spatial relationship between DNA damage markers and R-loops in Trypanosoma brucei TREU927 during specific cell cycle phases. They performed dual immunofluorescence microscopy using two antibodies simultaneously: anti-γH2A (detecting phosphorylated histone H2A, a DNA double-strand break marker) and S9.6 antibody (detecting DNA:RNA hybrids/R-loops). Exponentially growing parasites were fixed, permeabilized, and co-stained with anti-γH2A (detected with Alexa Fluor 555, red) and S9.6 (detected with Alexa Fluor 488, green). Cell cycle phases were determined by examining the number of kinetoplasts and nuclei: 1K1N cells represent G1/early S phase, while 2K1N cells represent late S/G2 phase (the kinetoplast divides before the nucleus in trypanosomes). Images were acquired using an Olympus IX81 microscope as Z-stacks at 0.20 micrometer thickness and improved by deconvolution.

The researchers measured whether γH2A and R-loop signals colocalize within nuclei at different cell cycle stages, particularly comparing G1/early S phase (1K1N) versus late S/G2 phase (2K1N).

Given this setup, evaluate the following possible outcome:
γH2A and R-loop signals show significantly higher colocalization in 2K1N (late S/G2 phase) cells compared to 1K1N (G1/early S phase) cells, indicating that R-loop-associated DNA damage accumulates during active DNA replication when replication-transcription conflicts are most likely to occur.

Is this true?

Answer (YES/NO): YES